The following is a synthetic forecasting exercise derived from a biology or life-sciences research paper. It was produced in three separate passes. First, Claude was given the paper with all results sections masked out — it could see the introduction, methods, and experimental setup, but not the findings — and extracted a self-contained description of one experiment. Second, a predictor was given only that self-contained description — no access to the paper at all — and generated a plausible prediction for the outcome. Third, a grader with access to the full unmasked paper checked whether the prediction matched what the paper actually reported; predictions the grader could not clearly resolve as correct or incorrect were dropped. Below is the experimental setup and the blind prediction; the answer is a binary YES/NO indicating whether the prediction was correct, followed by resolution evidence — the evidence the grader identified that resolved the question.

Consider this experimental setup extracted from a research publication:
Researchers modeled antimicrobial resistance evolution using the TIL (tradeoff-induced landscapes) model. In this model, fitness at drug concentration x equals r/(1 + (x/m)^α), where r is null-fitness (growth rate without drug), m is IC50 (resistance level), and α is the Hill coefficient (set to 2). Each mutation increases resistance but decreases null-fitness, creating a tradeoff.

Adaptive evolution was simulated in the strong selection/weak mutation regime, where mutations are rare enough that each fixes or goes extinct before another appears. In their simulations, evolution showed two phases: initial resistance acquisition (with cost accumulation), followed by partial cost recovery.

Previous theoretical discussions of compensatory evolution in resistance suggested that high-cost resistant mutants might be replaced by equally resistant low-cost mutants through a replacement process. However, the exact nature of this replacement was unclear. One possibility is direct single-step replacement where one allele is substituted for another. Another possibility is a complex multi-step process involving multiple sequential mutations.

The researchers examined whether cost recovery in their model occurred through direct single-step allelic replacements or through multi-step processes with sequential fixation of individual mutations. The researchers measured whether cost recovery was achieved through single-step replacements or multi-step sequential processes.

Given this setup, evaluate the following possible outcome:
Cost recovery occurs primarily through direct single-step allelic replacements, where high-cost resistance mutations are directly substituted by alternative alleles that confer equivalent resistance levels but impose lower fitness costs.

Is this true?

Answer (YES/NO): NO